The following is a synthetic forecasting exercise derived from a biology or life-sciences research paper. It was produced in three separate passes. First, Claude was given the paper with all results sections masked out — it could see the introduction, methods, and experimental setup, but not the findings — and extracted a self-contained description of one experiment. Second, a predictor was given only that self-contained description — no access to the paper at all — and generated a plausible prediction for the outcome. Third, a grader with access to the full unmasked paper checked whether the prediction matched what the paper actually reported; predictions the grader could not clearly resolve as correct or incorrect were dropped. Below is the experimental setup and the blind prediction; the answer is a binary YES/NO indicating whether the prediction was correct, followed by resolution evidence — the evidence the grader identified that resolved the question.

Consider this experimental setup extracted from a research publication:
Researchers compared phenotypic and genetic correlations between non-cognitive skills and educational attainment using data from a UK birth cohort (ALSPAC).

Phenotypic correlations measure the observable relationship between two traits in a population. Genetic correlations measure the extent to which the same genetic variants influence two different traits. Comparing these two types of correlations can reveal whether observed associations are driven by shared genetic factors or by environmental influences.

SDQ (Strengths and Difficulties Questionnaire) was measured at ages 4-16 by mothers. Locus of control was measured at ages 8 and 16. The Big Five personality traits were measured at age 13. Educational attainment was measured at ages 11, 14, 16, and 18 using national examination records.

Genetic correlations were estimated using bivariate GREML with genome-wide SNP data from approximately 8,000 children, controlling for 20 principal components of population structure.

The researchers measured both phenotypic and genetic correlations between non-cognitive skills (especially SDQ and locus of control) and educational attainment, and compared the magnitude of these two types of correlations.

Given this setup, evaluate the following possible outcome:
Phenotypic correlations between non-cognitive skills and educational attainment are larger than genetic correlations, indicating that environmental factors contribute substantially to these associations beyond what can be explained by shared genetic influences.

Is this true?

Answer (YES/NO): NO